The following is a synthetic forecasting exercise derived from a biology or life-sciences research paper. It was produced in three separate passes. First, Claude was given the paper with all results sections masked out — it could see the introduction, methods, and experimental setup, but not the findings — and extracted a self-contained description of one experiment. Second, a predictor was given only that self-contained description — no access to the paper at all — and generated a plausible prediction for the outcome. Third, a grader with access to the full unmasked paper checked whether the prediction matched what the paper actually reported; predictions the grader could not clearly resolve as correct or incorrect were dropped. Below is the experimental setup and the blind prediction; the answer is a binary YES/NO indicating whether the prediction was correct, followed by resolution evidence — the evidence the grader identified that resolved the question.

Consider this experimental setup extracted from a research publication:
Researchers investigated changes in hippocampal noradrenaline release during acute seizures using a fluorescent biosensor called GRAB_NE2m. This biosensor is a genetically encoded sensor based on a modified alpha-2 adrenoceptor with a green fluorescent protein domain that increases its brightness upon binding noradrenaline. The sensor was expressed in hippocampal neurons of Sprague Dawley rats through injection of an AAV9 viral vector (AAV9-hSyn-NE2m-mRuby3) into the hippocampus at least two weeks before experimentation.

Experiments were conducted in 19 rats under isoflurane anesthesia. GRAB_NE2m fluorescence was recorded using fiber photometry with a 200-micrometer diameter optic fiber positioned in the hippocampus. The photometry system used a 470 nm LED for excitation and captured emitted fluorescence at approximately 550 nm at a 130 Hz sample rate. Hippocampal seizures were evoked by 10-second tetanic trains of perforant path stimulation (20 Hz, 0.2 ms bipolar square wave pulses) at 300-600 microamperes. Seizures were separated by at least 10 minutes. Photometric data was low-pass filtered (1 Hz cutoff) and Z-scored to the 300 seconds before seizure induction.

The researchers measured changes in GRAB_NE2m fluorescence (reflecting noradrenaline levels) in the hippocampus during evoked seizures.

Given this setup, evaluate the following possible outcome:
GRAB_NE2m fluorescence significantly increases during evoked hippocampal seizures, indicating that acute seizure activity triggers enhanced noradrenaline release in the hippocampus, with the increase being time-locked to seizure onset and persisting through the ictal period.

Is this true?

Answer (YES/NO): YES